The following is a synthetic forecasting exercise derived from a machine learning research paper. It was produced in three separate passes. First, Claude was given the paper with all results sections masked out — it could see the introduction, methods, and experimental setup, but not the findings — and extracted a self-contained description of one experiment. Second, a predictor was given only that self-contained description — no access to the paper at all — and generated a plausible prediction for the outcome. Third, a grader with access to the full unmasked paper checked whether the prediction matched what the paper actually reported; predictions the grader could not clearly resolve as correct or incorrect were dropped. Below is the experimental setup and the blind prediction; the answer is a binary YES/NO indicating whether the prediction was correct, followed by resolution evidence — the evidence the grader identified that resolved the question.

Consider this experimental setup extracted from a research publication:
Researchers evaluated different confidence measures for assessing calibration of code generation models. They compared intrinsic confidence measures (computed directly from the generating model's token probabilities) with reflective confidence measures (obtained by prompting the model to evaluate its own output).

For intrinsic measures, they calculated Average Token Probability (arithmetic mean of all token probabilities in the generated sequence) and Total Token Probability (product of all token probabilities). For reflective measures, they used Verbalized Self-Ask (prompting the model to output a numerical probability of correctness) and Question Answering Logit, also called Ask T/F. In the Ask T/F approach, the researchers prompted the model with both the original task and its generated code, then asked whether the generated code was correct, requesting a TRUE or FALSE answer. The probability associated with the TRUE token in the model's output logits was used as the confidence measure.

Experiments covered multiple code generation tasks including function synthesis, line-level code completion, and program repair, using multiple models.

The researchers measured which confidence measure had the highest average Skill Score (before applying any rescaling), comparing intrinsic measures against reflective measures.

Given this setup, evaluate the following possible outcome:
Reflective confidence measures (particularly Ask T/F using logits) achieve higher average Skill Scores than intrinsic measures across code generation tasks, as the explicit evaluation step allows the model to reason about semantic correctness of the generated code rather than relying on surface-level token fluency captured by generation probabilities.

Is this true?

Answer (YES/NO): YES